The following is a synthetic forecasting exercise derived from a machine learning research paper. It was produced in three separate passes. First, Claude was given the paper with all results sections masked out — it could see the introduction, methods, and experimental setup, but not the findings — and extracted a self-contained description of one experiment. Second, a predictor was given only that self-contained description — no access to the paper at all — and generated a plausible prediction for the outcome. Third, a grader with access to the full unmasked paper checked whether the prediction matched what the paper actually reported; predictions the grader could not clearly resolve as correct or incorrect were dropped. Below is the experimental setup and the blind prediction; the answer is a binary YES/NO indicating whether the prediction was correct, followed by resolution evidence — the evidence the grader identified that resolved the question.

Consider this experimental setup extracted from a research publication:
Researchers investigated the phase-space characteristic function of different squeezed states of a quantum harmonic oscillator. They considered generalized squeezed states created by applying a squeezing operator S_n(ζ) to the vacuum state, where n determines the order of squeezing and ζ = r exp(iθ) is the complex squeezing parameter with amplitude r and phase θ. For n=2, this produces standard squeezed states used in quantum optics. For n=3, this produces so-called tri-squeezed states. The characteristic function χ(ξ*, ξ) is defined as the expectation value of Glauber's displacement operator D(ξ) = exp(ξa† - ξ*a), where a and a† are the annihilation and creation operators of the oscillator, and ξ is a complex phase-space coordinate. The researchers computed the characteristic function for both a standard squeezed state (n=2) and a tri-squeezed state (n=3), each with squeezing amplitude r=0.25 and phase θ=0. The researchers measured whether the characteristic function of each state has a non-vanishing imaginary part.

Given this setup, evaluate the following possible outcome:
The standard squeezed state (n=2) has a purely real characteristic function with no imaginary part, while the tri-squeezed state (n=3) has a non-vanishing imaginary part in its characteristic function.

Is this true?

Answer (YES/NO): YES